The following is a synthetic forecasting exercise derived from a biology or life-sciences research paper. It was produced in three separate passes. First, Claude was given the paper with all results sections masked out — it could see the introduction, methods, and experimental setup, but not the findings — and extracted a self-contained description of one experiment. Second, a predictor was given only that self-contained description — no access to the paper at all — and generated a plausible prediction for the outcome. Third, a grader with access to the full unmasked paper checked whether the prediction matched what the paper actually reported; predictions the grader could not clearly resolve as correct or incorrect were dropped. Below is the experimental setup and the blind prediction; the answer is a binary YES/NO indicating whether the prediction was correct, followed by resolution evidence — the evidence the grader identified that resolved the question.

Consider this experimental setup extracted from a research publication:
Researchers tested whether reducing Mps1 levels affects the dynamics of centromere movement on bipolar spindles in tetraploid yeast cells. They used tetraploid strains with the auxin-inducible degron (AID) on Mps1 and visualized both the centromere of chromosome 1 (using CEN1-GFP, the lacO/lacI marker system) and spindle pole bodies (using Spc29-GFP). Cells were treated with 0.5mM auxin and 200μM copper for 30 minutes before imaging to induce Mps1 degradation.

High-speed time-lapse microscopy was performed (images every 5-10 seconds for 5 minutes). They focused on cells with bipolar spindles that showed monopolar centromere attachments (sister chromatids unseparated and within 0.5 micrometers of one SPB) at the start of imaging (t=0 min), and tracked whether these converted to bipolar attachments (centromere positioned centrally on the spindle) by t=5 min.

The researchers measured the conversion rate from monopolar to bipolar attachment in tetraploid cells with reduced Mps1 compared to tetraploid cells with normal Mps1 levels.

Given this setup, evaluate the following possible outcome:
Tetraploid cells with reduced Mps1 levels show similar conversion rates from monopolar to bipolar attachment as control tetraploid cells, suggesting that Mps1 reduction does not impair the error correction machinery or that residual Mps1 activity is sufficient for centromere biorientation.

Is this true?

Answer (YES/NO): NO